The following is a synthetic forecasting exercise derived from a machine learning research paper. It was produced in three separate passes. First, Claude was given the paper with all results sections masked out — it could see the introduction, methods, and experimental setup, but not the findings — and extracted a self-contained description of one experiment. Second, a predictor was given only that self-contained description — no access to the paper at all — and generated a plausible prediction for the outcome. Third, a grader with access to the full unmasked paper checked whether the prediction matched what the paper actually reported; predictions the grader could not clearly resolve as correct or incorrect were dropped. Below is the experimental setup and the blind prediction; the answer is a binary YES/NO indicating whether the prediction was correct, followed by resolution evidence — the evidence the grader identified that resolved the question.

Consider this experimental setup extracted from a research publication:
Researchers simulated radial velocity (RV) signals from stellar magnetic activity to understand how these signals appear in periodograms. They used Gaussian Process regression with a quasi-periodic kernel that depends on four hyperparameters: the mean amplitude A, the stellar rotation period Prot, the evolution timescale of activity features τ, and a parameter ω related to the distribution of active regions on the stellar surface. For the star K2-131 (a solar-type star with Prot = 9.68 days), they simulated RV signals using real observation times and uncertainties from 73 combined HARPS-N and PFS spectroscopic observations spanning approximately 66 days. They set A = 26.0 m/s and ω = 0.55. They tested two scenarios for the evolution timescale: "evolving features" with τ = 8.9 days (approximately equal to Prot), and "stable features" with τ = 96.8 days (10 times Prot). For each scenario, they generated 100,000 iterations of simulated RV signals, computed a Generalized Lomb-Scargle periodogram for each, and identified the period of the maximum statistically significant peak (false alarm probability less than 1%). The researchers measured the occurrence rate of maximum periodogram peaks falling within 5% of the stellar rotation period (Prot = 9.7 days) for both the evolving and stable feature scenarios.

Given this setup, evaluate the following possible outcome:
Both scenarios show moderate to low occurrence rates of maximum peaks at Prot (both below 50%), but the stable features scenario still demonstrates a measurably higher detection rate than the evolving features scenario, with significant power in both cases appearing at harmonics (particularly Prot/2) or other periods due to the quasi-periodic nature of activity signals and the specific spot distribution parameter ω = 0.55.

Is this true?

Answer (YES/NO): YES